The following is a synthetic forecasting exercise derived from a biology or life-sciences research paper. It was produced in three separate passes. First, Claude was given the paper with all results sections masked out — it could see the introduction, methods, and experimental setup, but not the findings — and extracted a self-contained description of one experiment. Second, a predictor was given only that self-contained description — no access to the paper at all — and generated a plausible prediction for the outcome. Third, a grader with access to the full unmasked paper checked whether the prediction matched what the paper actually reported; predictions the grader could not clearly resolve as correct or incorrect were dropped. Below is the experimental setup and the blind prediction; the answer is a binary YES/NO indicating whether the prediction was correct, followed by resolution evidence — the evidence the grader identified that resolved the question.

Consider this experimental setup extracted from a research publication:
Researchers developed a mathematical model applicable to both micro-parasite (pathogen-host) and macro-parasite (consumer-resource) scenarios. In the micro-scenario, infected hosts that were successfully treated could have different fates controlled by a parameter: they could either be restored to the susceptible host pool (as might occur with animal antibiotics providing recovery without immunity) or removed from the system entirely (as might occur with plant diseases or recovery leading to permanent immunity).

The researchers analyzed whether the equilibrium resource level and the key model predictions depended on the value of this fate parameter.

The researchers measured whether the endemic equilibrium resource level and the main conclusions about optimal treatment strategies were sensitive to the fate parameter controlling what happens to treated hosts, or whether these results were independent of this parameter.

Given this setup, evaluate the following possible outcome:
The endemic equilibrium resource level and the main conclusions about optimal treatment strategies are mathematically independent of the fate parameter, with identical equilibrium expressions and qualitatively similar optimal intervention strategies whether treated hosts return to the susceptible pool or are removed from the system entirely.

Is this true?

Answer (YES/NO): YES